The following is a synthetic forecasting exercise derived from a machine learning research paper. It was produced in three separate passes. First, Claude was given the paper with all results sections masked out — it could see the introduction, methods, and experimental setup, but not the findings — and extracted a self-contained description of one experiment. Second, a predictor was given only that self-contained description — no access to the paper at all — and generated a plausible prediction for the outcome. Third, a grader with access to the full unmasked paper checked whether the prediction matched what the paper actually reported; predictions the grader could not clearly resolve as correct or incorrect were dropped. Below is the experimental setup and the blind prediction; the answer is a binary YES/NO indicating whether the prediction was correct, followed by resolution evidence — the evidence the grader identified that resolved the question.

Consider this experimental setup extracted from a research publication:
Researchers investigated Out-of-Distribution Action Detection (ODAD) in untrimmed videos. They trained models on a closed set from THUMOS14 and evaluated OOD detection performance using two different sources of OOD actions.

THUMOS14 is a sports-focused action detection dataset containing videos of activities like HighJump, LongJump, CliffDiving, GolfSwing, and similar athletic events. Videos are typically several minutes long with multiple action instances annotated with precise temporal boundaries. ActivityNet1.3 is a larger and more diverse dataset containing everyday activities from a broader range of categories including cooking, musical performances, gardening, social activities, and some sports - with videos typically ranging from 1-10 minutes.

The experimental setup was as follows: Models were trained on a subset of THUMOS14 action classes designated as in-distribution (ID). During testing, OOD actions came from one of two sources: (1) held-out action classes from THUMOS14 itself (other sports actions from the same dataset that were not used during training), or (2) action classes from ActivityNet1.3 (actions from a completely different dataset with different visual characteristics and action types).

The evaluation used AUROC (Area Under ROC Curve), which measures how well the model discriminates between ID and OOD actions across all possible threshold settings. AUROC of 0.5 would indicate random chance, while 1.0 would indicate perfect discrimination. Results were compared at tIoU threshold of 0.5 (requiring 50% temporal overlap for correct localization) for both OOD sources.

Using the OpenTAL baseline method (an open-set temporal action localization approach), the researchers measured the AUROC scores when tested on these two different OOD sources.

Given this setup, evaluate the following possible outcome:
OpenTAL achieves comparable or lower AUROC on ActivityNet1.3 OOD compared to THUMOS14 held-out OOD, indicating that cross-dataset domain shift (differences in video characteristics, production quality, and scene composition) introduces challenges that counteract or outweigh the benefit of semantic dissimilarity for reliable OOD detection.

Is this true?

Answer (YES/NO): NO